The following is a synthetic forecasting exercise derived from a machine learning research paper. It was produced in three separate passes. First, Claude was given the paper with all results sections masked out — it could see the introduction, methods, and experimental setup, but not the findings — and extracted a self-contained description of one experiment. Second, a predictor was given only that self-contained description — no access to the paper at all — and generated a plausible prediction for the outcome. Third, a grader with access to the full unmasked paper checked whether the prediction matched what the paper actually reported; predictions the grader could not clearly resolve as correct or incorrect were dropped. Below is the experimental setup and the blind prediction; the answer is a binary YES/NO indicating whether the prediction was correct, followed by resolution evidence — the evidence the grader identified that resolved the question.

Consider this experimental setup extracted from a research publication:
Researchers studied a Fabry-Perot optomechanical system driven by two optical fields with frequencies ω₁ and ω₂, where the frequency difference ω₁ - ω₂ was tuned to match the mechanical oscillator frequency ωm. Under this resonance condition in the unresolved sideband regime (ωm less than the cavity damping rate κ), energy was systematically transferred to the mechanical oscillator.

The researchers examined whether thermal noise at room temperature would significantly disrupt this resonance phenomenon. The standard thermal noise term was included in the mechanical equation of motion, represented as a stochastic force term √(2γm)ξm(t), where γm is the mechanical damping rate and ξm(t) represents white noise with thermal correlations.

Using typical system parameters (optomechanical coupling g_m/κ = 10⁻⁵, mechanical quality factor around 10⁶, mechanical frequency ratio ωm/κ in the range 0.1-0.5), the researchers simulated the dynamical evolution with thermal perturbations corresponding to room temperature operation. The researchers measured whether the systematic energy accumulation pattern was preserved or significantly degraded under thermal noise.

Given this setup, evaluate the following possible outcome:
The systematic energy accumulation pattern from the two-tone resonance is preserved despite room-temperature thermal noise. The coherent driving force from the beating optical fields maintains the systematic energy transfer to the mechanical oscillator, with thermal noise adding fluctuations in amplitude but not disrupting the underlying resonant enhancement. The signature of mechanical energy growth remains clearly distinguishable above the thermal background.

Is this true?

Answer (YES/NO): YES